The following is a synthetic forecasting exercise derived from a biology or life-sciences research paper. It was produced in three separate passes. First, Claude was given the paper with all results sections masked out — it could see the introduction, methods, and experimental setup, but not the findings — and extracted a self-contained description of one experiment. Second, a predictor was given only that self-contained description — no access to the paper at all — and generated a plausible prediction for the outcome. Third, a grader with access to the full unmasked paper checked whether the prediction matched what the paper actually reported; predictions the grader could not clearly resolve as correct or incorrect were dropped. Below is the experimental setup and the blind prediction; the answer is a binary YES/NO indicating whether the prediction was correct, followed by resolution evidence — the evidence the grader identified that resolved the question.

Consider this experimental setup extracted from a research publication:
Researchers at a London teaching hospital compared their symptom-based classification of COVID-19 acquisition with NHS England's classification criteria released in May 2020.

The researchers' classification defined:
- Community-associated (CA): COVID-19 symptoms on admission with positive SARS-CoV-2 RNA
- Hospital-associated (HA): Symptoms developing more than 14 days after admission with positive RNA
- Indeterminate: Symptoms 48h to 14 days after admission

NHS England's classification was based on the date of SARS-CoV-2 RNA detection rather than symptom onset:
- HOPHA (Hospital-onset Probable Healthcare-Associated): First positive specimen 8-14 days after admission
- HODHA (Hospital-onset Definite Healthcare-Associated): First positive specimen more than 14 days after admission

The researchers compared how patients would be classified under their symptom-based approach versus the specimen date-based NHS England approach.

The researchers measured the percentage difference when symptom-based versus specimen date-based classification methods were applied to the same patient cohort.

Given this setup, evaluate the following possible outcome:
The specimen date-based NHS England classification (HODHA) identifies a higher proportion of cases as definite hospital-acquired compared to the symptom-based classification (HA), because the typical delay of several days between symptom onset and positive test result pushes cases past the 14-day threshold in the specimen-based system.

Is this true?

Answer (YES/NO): NO